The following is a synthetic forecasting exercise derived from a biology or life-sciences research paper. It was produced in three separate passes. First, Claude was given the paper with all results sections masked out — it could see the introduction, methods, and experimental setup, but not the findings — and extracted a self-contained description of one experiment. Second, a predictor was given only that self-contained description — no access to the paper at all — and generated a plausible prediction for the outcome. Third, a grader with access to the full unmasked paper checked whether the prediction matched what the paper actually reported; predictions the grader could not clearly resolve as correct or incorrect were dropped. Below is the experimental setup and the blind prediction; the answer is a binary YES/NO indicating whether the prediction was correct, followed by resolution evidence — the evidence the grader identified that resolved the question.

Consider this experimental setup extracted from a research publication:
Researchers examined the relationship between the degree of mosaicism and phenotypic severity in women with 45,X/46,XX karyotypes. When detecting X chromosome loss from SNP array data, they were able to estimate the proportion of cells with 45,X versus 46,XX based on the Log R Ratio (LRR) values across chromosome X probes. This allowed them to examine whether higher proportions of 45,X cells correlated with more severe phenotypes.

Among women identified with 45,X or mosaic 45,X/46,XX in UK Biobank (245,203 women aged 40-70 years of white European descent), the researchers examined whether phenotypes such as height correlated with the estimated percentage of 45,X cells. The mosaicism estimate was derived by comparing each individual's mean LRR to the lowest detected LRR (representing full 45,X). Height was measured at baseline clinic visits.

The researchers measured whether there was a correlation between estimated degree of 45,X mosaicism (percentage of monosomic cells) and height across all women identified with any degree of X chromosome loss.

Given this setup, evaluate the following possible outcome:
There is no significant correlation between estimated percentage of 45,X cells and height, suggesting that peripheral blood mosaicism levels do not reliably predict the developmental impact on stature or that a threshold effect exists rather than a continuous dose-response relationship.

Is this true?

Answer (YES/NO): NO